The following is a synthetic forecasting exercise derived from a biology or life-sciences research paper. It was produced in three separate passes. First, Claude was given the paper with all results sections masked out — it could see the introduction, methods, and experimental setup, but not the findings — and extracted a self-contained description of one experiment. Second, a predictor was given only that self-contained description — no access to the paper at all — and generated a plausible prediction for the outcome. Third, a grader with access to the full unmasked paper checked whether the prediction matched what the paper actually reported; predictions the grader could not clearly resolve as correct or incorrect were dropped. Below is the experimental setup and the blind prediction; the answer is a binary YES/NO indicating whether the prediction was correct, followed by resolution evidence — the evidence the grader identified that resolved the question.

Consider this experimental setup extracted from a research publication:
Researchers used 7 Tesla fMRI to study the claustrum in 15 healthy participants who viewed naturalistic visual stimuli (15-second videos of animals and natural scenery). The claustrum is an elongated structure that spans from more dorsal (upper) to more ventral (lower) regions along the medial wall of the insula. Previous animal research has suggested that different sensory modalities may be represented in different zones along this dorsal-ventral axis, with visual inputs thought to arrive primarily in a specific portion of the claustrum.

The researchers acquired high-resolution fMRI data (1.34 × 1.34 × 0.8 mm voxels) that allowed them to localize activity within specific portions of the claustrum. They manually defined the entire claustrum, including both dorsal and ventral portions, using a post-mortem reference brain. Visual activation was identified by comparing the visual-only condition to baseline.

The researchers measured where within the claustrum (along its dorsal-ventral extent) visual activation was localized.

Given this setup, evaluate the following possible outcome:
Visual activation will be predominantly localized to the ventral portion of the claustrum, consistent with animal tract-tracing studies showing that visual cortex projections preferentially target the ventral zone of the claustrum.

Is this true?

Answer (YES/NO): YES